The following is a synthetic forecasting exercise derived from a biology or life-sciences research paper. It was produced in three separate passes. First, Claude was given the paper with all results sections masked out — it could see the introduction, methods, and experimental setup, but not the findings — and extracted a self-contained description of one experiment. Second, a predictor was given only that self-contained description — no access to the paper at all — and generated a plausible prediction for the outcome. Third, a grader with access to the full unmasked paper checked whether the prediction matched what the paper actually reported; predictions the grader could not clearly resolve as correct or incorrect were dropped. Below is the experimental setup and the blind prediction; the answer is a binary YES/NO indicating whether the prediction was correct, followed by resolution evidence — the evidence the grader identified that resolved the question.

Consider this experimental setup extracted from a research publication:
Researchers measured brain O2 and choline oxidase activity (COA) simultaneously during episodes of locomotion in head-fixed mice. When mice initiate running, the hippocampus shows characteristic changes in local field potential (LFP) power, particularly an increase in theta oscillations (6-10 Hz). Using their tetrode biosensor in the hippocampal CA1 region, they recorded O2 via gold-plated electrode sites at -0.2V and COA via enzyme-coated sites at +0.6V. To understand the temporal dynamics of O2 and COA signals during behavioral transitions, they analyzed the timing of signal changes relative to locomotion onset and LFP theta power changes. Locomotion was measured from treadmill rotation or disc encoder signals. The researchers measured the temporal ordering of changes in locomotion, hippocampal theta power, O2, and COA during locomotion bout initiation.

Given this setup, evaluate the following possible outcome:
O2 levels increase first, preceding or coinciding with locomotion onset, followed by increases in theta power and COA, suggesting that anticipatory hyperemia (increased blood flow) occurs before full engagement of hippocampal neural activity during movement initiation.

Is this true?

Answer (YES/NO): NO